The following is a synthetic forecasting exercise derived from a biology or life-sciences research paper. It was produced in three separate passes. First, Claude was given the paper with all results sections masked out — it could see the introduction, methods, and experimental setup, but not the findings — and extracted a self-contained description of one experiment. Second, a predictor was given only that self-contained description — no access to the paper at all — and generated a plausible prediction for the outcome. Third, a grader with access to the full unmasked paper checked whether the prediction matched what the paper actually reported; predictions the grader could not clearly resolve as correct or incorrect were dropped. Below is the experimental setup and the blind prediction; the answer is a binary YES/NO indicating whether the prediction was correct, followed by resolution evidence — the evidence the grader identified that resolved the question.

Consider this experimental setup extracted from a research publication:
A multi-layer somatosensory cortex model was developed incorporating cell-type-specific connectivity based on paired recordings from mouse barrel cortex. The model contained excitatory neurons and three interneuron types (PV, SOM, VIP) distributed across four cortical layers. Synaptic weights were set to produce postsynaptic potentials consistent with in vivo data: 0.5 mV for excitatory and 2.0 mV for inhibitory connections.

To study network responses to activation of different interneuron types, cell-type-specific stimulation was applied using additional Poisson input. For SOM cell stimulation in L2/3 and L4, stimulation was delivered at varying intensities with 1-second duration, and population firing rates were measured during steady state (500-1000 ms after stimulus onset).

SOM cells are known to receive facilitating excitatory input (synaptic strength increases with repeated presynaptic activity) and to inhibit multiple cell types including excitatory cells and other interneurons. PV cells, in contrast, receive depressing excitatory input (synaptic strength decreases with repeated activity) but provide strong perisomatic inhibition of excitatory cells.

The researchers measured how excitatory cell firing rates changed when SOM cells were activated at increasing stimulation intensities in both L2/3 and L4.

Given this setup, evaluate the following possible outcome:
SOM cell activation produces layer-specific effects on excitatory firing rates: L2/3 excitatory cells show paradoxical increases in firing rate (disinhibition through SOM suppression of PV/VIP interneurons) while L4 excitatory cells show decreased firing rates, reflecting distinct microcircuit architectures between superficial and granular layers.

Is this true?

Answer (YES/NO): NO